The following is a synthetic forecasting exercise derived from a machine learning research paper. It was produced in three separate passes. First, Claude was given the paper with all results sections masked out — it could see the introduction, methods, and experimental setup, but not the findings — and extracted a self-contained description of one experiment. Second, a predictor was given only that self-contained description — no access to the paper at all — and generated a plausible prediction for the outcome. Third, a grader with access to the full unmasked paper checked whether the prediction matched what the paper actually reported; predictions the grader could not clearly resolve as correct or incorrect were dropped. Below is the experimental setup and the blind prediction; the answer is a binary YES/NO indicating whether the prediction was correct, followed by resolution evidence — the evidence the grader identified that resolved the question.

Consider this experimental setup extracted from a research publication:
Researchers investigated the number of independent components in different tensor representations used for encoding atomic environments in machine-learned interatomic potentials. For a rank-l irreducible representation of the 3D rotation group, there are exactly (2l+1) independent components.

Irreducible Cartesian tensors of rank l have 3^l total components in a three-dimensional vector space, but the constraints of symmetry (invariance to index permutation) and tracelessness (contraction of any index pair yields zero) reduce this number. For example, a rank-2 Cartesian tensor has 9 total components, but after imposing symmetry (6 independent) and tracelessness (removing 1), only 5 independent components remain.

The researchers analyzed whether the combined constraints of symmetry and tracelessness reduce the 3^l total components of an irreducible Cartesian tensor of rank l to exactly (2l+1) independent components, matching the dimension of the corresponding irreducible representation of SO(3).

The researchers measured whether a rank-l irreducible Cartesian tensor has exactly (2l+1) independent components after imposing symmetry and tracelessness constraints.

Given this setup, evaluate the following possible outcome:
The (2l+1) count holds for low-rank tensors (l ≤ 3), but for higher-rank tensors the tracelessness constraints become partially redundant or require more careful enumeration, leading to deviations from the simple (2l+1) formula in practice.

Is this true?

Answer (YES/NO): NO